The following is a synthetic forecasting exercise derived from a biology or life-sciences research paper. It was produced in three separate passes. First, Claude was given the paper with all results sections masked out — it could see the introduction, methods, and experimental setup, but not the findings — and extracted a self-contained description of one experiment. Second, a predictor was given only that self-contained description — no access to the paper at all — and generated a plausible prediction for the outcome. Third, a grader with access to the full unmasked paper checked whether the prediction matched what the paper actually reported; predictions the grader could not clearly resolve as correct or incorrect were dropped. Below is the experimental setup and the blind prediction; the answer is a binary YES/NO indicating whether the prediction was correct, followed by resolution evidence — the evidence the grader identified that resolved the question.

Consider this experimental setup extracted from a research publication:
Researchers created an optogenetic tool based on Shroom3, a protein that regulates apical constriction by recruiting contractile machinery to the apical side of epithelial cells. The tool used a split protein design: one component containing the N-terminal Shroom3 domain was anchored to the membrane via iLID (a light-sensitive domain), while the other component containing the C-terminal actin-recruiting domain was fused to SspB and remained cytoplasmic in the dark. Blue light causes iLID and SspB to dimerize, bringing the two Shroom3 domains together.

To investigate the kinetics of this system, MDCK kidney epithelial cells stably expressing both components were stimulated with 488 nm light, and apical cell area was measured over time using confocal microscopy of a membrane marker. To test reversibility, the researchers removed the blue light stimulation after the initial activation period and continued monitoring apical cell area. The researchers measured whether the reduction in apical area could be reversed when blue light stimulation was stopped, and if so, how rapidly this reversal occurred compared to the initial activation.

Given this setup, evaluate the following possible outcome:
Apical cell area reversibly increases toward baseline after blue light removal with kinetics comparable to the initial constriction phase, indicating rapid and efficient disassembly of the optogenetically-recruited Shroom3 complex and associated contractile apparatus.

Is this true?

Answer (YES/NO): YES